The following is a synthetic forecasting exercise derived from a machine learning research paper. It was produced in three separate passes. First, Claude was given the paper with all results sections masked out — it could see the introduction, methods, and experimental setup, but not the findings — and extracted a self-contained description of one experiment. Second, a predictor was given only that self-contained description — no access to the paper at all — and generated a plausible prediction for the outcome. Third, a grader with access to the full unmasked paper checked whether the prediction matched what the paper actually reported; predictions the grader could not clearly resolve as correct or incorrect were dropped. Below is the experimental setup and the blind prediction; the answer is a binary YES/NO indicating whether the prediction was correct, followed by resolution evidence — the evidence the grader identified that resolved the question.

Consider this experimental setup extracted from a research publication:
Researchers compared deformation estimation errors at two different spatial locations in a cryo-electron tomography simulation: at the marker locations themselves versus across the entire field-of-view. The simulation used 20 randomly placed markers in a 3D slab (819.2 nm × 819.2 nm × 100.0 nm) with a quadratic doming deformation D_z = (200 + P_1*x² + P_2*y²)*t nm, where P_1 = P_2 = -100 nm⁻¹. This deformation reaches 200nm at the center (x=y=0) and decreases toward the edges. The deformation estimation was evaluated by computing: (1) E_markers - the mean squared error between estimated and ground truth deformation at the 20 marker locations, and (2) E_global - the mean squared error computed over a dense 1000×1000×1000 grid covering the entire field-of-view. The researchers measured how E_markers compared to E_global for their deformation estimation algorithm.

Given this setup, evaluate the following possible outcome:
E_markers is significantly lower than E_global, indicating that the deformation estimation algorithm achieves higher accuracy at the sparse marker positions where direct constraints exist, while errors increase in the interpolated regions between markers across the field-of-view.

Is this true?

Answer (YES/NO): YES